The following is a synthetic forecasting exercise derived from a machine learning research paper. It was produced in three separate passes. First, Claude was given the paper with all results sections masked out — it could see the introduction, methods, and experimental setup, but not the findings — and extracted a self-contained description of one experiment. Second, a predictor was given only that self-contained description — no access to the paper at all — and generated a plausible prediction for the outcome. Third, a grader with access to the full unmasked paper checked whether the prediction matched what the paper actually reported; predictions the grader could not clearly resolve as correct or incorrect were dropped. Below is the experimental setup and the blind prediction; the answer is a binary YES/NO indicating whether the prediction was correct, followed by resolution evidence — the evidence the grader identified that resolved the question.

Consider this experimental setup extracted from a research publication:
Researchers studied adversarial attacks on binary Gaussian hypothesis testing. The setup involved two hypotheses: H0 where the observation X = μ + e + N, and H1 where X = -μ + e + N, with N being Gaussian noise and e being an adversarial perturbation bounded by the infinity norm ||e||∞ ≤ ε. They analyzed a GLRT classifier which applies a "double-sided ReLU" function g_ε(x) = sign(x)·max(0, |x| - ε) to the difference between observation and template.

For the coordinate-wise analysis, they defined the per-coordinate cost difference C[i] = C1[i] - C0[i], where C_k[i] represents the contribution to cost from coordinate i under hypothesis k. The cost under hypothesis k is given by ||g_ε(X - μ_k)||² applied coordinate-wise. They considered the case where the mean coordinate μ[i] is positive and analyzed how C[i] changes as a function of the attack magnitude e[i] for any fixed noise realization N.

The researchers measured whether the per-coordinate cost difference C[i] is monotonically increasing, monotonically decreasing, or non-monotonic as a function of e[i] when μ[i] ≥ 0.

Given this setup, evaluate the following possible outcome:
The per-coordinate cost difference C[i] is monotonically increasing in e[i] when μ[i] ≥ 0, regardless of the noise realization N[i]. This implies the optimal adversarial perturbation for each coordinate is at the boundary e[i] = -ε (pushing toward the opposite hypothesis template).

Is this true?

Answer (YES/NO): YES